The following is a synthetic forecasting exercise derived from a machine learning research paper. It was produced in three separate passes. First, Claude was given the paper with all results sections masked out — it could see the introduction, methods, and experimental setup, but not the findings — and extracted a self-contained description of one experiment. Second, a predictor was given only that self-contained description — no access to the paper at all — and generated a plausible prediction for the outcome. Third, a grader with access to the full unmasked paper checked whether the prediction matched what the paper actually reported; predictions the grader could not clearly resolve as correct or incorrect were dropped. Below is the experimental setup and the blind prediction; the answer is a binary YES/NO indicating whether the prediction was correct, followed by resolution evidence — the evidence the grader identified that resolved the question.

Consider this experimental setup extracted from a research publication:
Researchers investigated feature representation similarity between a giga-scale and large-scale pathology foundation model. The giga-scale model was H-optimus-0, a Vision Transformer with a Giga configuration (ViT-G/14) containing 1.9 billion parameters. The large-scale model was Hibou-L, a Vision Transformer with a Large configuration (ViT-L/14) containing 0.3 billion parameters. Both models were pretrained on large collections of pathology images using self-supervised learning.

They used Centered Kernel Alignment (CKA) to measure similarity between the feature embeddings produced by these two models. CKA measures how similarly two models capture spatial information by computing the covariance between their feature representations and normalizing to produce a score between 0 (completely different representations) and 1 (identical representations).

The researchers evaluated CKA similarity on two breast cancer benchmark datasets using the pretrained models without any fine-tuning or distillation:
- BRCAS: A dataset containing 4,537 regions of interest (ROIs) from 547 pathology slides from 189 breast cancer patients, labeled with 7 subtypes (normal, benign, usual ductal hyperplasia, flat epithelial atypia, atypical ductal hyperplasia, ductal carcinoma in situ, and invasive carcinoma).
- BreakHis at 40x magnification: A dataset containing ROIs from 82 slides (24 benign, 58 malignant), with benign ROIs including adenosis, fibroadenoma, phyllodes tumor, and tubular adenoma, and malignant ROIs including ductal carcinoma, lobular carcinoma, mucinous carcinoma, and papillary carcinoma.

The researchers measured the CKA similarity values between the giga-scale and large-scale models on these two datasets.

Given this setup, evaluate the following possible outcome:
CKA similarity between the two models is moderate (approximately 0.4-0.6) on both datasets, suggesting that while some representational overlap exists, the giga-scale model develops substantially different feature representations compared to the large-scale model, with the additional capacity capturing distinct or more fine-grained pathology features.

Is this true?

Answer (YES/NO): NO